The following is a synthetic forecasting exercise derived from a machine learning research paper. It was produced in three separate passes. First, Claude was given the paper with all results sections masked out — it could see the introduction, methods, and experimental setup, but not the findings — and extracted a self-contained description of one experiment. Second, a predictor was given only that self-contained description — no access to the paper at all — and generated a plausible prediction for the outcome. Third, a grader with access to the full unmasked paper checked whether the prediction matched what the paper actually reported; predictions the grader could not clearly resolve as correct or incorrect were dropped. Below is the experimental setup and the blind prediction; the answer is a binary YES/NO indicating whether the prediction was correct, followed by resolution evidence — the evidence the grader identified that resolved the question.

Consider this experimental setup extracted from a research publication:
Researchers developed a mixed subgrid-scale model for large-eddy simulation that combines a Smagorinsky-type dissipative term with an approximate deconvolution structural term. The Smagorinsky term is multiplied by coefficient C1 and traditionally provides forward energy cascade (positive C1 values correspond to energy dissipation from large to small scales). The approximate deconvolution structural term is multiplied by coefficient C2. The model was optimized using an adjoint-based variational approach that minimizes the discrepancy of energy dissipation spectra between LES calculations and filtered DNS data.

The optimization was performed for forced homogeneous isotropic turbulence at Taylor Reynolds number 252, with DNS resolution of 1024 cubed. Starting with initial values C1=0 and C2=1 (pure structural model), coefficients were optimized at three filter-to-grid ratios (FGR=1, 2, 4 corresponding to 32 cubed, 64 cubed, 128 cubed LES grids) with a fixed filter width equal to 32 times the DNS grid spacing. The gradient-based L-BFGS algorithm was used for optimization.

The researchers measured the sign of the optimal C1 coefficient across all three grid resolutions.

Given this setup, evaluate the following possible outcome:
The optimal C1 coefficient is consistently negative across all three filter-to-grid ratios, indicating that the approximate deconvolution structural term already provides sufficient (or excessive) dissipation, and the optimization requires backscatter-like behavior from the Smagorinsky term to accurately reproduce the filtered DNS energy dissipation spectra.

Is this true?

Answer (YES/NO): YES